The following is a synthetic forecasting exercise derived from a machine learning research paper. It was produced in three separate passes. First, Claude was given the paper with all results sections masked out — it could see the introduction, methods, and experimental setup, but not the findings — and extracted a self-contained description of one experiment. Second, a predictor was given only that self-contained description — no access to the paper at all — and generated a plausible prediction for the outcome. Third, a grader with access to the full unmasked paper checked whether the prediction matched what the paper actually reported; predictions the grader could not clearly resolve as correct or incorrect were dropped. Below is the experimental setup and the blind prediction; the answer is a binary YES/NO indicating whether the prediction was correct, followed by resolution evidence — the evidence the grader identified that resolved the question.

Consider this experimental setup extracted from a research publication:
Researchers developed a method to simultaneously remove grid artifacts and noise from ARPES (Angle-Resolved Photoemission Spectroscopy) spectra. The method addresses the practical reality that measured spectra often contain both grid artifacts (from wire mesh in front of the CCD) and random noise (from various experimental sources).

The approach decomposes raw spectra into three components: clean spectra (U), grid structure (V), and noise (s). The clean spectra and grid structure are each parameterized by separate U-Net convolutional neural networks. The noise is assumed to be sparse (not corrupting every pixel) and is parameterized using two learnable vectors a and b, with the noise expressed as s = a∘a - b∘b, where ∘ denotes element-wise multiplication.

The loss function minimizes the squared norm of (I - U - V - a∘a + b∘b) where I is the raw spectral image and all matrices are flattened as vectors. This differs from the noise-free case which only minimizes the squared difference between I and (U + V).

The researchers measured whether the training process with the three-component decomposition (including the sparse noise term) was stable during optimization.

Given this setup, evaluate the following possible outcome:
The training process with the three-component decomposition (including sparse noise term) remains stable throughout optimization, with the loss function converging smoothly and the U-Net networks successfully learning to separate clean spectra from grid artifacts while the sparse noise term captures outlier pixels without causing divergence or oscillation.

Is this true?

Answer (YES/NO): YES